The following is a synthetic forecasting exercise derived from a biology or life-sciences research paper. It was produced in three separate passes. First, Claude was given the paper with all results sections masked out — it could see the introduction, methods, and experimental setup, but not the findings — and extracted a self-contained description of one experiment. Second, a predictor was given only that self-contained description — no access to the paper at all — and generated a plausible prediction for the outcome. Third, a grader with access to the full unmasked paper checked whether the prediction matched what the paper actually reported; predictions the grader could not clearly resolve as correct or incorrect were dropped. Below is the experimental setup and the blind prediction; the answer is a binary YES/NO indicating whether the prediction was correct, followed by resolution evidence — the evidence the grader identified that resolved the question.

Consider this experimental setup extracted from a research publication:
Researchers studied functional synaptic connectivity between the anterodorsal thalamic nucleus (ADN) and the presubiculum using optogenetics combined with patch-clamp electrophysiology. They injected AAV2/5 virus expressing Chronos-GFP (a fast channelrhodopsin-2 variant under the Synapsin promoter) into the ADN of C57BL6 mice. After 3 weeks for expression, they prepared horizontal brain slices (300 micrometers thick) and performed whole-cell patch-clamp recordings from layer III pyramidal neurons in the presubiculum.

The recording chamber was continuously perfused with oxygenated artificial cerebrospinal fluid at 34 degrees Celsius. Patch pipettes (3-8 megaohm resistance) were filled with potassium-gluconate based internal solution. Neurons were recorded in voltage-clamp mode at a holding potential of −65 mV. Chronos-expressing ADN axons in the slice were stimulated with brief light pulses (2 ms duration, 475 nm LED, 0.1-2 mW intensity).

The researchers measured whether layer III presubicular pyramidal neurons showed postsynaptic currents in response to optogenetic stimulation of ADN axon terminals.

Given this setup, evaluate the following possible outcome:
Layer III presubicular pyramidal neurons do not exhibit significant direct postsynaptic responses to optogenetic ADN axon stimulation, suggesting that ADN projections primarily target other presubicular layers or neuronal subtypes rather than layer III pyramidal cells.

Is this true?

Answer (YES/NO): NO